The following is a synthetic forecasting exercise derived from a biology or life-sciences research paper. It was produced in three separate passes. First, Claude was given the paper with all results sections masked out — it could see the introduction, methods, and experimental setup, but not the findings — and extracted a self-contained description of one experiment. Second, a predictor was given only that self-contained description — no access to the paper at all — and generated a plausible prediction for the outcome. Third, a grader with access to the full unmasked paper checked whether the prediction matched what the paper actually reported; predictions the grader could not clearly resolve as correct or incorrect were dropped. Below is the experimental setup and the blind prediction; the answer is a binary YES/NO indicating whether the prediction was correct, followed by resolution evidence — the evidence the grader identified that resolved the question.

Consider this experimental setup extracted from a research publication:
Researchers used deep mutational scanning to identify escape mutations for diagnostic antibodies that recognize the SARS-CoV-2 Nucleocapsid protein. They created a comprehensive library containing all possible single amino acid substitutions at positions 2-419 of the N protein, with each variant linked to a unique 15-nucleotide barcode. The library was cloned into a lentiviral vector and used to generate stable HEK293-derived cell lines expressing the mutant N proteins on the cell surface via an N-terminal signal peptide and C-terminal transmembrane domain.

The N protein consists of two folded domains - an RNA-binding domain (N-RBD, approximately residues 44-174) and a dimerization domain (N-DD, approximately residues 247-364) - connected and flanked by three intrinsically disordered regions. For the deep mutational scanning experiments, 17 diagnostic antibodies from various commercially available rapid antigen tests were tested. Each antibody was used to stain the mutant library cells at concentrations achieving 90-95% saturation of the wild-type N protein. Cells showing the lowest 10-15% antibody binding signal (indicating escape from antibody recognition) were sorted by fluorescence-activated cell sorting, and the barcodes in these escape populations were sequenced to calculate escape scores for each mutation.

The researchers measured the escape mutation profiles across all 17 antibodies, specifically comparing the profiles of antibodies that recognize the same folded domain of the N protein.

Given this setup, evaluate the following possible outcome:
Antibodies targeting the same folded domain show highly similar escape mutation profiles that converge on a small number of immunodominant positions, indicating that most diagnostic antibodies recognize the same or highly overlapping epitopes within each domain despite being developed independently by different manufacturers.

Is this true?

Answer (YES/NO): NO